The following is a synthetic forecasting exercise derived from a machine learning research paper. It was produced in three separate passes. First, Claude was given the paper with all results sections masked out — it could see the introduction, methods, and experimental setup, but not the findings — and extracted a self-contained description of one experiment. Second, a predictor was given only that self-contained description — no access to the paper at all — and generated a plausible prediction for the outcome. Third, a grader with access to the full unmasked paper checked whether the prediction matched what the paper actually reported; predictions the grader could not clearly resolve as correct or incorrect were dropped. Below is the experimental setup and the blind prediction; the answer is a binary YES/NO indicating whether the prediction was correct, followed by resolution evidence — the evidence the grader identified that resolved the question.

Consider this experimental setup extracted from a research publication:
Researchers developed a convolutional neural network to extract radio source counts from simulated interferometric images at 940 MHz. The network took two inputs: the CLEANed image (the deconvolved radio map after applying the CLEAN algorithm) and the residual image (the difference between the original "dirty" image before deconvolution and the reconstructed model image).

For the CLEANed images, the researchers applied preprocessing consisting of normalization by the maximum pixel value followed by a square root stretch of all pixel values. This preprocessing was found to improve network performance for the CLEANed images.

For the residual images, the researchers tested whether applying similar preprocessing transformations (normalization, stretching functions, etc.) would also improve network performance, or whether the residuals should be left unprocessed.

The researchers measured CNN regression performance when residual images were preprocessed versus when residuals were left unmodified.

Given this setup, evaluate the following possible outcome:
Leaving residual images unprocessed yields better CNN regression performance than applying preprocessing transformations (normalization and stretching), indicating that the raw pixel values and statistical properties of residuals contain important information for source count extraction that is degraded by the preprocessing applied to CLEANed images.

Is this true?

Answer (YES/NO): YES